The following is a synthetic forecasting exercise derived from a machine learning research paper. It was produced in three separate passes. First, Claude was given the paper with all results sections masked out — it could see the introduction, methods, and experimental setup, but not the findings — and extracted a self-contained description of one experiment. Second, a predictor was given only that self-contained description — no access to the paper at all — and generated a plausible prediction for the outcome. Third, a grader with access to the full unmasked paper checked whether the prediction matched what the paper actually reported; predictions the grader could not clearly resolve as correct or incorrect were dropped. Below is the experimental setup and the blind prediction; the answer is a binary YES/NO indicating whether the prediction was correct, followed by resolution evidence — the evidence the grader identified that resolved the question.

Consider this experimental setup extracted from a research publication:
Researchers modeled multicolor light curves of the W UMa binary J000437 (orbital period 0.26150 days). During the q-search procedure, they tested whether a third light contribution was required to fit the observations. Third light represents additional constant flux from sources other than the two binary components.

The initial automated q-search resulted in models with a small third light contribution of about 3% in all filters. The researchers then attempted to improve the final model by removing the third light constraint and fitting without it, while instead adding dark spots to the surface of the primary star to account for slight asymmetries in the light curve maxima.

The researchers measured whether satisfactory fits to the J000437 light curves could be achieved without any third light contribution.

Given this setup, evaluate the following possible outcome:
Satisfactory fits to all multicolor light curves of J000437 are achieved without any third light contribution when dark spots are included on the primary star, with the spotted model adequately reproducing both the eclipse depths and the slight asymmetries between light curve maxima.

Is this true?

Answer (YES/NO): YES